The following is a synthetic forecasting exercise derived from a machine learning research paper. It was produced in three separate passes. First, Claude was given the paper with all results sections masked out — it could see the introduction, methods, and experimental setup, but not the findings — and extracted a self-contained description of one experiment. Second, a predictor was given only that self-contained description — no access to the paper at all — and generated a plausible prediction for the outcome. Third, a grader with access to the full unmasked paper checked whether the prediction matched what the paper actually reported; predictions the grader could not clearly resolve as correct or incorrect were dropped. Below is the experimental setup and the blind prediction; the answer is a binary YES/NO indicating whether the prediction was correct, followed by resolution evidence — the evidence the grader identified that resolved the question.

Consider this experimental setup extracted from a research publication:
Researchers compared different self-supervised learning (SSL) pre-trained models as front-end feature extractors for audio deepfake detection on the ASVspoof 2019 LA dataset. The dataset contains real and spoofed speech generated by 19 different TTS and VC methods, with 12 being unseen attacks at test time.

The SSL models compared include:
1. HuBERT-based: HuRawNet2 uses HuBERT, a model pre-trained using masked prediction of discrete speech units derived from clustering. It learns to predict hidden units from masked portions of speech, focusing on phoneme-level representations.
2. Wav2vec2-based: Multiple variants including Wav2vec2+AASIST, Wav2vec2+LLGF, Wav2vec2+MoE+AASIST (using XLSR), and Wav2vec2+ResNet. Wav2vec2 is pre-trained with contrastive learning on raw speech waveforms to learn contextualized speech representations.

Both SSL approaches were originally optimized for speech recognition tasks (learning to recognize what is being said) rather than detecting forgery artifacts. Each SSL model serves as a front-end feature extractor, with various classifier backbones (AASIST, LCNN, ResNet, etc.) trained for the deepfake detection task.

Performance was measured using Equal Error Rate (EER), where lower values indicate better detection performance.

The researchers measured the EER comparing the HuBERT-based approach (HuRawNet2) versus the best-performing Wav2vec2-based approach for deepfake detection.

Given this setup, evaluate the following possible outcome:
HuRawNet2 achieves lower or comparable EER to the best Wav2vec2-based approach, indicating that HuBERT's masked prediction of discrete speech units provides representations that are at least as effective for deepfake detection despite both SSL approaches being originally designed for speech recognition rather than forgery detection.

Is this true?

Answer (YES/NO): NO